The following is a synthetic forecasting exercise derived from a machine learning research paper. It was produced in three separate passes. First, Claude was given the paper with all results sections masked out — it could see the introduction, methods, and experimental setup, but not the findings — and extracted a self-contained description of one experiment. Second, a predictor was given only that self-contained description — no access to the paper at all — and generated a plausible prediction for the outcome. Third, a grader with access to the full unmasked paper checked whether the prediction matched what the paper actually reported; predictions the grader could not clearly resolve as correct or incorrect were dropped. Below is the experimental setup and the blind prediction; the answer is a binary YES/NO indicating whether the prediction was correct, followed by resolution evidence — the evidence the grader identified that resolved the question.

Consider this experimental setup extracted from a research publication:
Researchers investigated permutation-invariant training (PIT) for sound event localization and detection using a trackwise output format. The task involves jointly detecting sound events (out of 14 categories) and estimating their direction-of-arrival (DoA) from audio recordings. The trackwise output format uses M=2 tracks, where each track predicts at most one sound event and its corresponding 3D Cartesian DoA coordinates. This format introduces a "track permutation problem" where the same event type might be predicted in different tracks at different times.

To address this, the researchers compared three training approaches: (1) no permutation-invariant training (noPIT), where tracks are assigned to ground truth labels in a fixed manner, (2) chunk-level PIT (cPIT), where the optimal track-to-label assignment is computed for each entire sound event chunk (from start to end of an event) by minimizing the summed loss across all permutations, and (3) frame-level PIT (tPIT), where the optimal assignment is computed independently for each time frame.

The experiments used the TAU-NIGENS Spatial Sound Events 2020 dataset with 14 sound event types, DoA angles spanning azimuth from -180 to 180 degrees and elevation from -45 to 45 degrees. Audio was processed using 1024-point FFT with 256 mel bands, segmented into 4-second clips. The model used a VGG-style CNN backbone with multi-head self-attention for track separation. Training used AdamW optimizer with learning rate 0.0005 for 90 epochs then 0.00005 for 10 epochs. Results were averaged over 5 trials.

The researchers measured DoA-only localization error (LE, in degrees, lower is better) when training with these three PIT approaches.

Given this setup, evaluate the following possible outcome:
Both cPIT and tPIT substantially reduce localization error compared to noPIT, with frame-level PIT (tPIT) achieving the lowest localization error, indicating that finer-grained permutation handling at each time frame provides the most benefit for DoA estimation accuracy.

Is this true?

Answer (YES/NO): YES